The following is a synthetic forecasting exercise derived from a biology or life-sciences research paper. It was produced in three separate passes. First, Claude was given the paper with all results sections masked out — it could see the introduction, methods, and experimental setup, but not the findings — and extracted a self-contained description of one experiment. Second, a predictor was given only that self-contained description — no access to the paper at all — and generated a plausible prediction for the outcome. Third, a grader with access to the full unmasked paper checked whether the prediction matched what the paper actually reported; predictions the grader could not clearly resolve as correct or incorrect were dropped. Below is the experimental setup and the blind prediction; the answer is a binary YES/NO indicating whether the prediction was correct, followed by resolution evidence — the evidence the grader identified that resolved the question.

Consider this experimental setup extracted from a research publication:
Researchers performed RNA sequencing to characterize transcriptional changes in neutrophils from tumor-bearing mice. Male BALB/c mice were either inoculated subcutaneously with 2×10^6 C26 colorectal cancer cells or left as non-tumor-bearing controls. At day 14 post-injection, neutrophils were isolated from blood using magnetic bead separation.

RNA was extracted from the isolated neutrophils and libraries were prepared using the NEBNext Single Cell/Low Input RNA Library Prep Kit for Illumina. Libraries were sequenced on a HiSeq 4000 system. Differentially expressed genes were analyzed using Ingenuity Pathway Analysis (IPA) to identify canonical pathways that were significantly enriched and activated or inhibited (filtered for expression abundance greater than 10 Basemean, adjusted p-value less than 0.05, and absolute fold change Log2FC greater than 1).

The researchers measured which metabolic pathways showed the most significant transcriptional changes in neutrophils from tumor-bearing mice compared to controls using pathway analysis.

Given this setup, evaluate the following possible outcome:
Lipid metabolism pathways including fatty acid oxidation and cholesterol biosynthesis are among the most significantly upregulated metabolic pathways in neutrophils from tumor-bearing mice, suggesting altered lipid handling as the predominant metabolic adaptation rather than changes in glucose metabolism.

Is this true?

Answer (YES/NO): NO